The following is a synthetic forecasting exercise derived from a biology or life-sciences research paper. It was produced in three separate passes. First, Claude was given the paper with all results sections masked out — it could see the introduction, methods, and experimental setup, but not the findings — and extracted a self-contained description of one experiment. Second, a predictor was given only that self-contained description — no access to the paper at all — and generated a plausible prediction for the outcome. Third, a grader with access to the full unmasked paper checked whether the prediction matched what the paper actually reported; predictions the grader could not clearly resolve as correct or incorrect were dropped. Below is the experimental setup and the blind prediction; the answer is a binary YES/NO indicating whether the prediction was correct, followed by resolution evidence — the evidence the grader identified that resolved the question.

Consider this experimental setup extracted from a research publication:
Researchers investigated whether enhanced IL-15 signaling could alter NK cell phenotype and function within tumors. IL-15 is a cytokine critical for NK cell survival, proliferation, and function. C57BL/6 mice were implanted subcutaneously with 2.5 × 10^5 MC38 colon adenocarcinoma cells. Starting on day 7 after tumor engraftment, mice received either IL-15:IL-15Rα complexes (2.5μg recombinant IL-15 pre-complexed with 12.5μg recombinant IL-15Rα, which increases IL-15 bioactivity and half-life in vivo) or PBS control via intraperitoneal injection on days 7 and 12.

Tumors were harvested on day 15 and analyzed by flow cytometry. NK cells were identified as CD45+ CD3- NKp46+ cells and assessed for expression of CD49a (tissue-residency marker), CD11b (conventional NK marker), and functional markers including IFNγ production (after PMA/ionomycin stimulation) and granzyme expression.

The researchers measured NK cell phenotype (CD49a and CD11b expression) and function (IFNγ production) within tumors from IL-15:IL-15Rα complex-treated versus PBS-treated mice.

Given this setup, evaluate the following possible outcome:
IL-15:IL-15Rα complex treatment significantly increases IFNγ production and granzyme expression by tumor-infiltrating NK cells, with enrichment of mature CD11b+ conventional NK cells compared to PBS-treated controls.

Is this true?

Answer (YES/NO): NO